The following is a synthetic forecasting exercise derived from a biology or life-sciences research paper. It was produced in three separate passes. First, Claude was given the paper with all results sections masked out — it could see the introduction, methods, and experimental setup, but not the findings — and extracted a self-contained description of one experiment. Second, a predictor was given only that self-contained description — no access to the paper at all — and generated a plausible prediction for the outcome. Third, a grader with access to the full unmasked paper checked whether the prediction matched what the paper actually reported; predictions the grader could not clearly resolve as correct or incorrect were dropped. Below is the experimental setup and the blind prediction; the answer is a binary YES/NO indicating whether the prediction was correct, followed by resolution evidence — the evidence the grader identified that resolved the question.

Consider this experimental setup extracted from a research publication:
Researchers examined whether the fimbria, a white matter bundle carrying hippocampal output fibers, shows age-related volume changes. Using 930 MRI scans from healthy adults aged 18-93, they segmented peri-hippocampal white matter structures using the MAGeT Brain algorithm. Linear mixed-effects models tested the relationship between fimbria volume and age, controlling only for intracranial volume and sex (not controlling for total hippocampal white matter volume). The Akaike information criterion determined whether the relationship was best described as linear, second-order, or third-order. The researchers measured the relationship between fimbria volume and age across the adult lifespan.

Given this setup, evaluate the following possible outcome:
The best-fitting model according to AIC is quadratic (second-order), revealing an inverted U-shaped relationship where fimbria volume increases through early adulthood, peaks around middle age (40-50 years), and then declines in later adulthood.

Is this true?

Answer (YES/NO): NO